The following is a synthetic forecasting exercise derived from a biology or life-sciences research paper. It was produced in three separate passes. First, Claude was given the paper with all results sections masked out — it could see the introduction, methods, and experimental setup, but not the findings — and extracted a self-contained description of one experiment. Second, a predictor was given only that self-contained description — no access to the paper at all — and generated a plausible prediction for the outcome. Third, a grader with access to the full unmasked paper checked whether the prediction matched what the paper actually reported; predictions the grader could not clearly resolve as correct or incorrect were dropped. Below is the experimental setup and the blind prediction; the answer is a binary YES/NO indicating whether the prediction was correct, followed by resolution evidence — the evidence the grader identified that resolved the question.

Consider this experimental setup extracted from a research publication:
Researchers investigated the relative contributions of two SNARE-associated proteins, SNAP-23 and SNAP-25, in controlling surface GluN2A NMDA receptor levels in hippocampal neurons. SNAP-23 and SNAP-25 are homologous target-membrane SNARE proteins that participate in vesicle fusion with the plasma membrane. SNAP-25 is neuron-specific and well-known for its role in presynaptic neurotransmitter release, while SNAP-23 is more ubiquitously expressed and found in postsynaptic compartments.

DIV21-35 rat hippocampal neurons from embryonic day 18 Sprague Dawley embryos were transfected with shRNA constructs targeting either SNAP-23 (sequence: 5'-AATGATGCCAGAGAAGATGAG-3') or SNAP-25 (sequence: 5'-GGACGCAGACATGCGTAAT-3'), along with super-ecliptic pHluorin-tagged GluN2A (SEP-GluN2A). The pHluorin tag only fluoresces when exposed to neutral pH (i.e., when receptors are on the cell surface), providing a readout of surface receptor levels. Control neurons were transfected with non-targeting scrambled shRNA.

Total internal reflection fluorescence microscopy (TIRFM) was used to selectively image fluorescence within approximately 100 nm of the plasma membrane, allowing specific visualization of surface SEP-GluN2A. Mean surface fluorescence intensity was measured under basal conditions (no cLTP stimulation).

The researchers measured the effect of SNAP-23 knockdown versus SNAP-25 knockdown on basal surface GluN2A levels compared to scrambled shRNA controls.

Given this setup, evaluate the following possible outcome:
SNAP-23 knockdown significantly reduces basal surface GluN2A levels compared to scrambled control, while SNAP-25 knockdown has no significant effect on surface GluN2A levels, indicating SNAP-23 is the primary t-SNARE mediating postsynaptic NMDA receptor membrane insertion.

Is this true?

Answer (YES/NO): NO